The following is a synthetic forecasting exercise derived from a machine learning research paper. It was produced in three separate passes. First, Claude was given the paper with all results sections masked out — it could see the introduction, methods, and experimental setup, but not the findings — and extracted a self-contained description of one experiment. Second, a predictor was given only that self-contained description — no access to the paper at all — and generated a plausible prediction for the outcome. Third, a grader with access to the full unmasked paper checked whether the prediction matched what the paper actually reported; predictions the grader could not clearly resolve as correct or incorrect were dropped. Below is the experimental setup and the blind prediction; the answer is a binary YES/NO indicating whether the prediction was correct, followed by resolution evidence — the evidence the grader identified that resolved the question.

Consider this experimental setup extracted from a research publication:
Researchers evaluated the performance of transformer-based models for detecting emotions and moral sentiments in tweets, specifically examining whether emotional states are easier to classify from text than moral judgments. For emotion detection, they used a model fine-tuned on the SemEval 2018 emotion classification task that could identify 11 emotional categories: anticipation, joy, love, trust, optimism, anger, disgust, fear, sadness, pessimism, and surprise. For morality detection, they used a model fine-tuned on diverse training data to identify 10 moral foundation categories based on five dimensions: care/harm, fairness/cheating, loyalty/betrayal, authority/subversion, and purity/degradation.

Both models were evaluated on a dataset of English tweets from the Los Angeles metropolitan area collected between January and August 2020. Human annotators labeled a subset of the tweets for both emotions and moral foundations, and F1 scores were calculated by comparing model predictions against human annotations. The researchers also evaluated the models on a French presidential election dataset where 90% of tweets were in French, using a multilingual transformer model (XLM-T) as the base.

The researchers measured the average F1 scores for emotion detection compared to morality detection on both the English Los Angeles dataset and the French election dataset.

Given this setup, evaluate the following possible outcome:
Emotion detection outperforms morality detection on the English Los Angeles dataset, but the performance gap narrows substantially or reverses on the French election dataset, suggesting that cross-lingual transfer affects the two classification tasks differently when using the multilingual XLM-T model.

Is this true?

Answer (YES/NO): NO